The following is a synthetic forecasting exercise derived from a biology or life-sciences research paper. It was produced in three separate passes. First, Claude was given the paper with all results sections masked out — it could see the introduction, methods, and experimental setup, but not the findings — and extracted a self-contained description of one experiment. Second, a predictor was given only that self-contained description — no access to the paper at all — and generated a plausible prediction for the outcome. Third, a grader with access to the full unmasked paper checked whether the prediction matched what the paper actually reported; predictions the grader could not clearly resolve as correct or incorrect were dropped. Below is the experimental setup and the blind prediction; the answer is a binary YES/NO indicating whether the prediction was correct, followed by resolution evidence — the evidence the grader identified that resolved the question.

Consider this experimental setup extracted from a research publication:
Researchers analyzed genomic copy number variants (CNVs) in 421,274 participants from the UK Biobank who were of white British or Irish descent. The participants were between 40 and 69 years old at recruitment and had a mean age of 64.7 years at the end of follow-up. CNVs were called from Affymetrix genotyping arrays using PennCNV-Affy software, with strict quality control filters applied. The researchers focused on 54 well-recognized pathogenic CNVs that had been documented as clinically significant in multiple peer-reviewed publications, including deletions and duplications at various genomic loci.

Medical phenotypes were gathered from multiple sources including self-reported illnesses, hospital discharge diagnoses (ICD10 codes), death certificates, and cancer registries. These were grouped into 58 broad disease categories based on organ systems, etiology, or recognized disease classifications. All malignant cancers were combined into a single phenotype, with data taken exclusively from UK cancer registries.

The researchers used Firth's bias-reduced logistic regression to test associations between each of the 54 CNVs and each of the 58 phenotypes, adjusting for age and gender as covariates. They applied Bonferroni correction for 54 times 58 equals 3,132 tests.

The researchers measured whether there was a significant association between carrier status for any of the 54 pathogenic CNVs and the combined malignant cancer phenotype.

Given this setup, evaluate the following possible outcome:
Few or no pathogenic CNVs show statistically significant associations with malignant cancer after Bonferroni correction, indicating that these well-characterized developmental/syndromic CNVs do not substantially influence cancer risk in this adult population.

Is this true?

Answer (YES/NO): YES